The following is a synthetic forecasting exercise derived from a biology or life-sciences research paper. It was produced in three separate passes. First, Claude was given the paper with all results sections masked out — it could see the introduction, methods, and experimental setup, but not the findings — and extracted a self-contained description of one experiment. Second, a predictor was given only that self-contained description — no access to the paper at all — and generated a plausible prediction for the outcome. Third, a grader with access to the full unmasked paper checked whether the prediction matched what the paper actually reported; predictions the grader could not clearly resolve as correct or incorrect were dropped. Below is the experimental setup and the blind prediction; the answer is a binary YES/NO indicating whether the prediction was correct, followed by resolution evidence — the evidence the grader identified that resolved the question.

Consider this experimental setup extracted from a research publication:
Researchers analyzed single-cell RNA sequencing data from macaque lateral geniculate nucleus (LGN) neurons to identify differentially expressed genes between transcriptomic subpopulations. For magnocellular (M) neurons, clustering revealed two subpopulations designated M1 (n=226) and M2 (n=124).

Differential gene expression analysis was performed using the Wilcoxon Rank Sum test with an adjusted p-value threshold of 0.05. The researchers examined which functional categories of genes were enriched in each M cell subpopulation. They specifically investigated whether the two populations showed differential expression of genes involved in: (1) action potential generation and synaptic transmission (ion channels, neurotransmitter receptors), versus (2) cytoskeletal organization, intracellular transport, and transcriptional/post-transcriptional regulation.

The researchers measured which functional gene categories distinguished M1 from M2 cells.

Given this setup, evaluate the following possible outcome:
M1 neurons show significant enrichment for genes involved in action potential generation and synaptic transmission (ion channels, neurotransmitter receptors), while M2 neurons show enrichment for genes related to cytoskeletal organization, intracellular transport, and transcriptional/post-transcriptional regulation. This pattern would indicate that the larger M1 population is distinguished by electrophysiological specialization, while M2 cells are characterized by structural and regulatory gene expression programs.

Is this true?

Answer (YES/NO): YES